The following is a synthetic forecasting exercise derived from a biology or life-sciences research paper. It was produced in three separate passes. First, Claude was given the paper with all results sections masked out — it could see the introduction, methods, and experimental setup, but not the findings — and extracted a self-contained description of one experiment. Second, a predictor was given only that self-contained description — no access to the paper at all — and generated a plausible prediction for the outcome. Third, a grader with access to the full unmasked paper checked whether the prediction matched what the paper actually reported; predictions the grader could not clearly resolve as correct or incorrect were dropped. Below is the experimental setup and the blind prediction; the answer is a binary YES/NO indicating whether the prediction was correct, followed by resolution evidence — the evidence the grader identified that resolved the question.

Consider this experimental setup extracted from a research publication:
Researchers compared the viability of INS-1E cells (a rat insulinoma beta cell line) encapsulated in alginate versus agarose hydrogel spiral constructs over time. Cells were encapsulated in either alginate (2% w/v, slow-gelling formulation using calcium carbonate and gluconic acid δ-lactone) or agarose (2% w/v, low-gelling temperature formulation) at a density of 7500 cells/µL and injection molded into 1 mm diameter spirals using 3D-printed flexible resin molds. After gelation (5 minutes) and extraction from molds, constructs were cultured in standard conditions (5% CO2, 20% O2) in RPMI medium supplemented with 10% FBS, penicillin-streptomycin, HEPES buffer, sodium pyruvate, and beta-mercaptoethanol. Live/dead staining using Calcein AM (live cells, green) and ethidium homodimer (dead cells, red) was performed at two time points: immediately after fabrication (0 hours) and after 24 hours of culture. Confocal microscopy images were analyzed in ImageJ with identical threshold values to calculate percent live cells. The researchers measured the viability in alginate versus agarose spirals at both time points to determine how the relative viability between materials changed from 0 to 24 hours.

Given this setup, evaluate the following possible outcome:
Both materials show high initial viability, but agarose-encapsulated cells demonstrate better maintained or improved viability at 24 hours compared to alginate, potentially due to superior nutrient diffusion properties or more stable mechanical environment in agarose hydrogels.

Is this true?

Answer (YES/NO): NO